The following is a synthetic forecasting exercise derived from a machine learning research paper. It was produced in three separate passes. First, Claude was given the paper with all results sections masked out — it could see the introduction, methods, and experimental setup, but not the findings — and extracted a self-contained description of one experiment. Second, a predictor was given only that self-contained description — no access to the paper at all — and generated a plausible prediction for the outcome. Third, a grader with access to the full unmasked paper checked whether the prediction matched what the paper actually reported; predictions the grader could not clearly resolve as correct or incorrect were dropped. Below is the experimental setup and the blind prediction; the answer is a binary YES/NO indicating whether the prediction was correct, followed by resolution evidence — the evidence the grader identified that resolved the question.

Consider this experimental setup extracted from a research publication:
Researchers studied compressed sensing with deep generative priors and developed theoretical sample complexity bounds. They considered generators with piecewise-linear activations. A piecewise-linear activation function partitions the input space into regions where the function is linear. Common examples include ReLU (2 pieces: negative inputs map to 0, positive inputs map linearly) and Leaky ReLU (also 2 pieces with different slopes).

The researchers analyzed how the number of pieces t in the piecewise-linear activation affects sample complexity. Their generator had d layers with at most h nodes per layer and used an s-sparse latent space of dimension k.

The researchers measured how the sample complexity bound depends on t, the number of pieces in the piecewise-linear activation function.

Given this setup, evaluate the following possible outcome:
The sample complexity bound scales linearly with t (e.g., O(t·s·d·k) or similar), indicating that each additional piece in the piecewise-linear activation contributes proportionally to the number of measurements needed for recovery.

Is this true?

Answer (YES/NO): NO